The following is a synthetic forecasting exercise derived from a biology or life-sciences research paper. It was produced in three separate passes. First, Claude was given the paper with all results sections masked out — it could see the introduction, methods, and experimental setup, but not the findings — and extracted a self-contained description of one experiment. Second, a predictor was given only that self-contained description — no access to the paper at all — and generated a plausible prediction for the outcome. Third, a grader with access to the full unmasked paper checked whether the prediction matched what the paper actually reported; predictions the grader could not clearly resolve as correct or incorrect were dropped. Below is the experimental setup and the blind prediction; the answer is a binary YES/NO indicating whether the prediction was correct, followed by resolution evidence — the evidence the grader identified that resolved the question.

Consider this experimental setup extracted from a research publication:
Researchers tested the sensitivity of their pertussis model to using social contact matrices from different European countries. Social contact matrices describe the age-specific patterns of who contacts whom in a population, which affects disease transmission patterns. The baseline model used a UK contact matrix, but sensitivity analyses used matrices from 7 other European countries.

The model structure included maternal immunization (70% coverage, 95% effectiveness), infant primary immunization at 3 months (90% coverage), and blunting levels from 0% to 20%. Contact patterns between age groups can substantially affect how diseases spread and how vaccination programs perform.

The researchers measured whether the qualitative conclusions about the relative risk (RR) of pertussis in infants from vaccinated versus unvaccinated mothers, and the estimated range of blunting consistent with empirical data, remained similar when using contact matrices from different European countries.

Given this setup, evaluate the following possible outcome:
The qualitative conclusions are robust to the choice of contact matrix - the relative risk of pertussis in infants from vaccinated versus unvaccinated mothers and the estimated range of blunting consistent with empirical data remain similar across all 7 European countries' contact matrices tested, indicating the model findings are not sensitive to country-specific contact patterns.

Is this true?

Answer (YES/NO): YES